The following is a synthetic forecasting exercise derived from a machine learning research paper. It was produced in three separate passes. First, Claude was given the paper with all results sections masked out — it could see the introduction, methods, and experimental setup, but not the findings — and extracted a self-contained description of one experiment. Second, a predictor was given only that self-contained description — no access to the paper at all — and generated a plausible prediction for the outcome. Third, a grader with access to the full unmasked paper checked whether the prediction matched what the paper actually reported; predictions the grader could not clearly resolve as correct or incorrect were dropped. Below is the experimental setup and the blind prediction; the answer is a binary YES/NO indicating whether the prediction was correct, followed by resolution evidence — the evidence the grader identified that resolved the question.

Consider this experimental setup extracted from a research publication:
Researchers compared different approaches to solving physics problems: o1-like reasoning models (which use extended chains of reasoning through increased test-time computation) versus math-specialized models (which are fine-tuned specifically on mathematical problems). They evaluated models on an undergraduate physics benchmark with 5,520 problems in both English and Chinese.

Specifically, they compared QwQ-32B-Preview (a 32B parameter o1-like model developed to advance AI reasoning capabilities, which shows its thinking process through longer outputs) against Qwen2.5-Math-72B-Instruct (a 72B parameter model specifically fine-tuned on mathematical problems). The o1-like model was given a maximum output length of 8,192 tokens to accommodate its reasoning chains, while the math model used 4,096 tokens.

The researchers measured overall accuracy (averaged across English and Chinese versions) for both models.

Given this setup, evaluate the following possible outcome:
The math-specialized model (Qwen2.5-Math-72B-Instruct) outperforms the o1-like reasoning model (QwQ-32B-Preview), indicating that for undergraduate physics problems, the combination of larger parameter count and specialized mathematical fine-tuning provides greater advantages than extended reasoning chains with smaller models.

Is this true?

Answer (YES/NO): YES